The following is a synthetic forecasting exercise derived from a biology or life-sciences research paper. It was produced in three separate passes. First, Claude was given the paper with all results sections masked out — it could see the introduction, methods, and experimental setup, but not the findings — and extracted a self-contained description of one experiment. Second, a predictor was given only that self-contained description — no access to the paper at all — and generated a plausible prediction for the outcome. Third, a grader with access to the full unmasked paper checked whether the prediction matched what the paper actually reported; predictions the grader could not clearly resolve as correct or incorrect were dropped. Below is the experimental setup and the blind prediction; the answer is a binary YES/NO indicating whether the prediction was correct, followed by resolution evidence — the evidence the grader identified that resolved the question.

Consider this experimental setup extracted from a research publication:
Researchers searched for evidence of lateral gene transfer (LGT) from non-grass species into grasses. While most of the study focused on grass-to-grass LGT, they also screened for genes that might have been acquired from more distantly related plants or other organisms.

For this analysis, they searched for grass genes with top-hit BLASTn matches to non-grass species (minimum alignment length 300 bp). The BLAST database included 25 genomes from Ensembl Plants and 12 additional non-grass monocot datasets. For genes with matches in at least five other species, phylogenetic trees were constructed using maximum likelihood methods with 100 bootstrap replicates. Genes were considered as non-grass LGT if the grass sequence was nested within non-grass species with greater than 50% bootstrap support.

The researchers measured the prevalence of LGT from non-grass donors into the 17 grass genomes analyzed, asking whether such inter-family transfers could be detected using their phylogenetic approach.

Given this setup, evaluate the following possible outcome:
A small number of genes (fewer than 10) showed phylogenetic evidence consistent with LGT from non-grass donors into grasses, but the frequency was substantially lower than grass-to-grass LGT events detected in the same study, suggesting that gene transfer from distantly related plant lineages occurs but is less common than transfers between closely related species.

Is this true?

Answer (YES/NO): NO